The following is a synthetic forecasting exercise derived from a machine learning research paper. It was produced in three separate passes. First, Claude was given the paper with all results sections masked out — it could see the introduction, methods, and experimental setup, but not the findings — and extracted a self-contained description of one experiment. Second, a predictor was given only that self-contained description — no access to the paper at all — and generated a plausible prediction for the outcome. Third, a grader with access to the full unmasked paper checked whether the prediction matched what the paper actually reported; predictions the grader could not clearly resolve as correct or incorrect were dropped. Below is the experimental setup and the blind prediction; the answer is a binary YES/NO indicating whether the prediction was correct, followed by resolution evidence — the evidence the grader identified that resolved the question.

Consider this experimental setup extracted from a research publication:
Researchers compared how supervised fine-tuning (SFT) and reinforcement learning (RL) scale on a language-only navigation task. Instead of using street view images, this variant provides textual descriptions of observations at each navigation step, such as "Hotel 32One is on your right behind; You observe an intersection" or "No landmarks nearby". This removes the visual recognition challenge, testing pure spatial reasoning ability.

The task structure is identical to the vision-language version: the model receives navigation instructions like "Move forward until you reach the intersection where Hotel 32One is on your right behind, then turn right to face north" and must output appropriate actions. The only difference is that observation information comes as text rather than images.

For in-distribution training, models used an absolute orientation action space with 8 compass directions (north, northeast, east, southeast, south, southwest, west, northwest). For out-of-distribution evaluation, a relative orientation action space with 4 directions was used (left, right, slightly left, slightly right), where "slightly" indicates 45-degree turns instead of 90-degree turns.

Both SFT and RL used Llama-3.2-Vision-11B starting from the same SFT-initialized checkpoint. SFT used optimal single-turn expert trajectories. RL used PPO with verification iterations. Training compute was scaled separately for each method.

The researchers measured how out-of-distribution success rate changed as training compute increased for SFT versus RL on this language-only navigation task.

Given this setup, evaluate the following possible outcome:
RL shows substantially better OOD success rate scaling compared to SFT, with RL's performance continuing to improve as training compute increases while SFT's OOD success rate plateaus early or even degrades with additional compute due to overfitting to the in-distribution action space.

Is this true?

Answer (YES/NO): YES